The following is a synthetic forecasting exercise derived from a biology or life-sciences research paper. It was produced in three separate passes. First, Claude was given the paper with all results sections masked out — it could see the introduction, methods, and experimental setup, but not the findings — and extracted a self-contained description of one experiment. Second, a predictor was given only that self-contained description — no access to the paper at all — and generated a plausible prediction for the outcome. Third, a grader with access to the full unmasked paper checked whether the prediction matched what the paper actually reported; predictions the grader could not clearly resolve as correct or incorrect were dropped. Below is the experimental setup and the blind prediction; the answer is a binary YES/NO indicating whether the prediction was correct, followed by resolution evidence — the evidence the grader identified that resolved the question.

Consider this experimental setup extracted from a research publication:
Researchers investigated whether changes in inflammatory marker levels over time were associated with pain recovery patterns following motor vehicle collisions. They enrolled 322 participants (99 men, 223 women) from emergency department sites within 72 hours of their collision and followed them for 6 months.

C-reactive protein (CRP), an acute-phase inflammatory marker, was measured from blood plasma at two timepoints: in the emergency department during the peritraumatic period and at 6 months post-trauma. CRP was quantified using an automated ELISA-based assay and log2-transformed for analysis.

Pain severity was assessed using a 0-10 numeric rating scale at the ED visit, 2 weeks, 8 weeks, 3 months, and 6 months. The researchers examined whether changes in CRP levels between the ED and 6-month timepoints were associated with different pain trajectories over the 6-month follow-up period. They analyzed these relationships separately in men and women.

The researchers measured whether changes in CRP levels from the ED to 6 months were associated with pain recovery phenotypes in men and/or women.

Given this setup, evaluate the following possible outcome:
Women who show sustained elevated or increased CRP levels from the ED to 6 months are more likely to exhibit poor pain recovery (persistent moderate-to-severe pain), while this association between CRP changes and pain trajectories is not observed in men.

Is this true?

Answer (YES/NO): NO